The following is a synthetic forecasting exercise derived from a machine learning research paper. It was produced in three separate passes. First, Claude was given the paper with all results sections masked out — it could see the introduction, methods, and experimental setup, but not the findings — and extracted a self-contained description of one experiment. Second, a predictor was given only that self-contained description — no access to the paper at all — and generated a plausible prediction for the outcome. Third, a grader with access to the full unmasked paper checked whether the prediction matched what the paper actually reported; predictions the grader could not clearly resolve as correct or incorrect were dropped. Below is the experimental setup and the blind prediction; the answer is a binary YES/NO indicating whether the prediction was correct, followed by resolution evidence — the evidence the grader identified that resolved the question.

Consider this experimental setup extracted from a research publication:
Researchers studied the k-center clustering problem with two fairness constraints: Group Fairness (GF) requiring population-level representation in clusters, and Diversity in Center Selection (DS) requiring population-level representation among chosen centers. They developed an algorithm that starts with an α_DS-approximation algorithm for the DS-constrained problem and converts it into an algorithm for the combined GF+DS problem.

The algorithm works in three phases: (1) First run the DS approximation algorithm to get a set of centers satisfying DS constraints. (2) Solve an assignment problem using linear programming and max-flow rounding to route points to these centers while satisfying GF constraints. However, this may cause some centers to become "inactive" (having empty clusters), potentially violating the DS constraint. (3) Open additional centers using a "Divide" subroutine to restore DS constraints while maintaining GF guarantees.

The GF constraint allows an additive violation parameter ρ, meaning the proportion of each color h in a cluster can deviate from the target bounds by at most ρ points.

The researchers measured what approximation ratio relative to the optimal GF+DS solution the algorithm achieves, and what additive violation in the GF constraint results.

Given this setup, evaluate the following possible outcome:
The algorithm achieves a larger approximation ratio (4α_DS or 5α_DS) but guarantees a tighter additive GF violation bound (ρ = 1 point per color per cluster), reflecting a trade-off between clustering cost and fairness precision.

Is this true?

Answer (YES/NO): NO